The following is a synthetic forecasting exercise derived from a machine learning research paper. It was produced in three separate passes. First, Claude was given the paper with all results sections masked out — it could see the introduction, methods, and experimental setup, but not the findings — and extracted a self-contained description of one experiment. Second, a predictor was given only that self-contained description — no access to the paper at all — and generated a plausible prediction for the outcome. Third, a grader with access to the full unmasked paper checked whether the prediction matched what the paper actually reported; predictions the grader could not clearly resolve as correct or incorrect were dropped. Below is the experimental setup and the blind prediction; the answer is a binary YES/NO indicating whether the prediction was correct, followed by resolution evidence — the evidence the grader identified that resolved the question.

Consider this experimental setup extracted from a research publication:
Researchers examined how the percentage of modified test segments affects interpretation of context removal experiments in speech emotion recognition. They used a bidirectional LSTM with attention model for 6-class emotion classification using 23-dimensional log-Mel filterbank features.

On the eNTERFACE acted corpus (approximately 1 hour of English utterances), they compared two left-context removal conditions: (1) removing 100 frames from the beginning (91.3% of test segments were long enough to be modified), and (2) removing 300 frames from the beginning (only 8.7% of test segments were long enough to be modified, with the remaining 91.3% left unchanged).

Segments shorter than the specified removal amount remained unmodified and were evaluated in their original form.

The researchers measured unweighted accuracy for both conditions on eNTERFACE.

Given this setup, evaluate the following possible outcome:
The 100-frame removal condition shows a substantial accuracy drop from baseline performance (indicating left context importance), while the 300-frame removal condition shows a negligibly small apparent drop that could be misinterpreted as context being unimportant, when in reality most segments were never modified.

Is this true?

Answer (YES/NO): YES